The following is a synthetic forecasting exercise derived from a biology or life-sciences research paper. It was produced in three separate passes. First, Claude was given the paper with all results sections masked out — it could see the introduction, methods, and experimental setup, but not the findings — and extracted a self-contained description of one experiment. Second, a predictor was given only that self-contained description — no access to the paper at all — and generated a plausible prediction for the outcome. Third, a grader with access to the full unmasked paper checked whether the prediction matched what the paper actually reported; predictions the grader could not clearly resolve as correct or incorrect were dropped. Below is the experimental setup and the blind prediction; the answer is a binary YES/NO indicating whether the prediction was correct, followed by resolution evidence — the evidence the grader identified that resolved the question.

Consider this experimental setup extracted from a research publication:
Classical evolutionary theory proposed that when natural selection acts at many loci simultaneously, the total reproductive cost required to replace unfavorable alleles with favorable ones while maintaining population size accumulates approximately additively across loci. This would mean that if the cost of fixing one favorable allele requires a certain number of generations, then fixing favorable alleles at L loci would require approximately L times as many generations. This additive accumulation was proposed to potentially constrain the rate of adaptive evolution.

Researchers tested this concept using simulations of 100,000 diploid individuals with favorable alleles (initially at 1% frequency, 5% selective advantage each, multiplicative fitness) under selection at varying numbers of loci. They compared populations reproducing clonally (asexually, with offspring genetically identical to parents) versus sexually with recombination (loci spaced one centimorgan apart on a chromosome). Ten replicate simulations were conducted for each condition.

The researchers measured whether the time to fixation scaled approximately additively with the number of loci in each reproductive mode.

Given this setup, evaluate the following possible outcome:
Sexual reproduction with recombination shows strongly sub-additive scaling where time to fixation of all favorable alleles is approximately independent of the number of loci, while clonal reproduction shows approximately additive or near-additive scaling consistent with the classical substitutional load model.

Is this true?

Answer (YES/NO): NO